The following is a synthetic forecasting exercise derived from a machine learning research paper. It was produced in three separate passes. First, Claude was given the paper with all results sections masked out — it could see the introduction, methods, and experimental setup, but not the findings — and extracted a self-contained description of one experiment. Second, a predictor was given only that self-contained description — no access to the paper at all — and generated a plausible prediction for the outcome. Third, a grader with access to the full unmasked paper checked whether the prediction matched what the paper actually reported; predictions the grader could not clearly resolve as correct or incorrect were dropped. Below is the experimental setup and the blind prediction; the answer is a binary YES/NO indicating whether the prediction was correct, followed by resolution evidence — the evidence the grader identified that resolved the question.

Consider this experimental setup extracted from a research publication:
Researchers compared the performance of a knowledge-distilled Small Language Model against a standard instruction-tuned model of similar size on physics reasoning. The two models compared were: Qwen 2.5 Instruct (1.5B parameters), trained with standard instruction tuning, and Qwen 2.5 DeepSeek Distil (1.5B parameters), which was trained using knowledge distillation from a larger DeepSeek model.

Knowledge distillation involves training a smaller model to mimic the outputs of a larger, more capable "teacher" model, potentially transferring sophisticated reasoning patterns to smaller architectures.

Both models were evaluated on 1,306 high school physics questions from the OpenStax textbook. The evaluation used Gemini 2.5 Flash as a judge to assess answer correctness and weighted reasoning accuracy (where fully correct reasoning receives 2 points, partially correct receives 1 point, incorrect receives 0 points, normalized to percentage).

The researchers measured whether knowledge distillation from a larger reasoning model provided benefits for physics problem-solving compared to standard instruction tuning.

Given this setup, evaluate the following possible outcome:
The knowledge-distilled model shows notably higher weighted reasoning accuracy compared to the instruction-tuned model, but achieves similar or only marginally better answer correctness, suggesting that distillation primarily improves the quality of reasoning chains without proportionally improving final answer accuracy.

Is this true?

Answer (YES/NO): YES